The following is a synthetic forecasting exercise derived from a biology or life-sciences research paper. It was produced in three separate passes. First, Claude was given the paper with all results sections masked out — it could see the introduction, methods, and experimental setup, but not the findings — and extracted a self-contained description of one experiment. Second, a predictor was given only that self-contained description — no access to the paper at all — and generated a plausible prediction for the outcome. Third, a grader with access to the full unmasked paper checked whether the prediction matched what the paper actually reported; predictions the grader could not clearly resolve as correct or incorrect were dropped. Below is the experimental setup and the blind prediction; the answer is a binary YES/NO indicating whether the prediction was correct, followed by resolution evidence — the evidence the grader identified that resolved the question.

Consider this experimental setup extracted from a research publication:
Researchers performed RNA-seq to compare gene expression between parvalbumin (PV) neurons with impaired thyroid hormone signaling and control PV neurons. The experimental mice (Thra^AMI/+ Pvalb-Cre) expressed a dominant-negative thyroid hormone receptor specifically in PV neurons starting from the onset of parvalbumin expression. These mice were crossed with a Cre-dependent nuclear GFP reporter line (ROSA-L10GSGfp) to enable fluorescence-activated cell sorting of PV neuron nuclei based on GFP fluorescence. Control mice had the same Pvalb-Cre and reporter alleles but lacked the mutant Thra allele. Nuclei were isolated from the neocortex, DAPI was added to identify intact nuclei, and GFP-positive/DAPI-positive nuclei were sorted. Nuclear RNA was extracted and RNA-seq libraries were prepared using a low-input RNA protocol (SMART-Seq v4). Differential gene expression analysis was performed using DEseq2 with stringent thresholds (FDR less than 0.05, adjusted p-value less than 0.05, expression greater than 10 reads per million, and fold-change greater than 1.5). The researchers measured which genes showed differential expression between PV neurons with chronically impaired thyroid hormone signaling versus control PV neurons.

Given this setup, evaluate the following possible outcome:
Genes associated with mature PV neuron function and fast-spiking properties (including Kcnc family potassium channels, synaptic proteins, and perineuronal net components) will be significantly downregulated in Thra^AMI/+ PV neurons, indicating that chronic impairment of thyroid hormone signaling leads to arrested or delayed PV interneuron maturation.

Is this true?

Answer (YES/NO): NO